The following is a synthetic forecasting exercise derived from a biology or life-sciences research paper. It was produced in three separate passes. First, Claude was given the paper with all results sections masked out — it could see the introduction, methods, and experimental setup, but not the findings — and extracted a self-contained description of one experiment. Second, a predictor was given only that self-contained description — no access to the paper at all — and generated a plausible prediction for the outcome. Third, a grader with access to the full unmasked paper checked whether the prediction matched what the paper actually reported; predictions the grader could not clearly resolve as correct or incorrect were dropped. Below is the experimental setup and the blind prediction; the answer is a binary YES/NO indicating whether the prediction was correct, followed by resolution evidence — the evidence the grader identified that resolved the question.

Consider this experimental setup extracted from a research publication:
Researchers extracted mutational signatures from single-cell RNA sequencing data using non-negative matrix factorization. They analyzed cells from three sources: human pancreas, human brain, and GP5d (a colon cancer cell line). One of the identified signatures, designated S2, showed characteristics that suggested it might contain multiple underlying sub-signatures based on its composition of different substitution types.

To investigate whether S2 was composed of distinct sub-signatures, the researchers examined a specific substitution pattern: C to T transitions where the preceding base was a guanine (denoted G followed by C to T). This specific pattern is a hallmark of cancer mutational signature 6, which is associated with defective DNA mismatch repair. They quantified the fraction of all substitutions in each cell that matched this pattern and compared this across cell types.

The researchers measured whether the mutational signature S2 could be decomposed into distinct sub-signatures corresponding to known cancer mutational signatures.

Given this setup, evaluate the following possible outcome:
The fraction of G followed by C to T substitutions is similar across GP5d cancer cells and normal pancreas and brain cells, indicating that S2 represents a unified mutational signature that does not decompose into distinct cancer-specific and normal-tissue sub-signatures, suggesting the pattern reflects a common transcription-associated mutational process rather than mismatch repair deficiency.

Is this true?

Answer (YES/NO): NO